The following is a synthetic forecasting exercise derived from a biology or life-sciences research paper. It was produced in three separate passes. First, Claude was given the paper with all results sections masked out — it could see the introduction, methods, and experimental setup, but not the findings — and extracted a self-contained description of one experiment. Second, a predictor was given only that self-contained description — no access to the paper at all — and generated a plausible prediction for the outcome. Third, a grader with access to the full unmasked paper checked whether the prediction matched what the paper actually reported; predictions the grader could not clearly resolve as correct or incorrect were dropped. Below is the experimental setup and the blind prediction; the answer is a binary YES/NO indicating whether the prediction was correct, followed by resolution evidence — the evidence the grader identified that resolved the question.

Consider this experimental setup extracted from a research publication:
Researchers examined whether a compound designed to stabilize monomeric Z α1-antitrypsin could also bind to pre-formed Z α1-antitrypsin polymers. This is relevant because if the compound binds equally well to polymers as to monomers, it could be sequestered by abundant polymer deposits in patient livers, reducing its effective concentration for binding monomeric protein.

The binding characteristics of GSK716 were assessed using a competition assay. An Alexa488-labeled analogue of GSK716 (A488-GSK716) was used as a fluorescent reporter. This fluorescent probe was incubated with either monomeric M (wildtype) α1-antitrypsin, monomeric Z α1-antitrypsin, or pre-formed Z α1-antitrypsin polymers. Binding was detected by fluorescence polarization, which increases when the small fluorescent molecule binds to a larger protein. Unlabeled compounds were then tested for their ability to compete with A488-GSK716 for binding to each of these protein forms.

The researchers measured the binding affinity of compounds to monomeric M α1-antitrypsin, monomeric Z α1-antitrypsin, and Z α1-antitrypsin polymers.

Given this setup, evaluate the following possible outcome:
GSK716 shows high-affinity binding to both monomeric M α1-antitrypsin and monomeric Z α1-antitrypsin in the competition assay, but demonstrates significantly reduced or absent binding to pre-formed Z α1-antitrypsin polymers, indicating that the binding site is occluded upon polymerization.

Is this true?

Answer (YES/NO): YES